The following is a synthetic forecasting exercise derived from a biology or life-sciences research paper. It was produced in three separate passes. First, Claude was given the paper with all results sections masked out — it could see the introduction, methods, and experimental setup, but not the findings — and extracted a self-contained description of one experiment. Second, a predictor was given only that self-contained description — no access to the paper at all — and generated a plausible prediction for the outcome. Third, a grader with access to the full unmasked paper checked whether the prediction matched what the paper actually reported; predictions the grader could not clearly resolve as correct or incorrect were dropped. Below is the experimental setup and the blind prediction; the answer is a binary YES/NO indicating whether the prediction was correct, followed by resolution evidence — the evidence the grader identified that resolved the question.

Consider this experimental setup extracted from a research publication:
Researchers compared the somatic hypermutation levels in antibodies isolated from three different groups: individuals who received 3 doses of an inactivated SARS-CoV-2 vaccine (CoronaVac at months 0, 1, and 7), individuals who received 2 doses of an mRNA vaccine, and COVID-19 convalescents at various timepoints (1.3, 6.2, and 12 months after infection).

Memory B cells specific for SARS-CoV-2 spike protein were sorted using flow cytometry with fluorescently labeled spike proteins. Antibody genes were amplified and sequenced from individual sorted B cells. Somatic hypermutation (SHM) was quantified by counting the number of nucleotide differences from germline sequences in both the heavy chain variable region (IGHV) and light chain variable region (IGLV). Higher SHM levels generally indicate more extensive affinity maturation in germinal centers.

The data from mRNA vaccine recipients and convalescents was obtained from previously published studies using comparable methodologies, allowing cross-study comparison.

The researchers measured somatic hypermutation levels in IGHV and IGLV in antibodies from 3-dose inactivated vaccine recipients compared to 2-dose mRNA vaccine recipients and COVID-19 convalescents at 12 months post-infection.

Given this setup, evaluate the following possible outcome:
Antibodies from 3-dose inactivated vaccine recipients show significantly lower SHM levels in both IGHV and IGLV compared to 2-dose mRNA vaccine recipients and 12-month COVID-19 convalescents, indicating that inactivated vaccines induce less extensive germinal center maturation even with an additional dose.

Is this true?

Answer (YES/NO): NO